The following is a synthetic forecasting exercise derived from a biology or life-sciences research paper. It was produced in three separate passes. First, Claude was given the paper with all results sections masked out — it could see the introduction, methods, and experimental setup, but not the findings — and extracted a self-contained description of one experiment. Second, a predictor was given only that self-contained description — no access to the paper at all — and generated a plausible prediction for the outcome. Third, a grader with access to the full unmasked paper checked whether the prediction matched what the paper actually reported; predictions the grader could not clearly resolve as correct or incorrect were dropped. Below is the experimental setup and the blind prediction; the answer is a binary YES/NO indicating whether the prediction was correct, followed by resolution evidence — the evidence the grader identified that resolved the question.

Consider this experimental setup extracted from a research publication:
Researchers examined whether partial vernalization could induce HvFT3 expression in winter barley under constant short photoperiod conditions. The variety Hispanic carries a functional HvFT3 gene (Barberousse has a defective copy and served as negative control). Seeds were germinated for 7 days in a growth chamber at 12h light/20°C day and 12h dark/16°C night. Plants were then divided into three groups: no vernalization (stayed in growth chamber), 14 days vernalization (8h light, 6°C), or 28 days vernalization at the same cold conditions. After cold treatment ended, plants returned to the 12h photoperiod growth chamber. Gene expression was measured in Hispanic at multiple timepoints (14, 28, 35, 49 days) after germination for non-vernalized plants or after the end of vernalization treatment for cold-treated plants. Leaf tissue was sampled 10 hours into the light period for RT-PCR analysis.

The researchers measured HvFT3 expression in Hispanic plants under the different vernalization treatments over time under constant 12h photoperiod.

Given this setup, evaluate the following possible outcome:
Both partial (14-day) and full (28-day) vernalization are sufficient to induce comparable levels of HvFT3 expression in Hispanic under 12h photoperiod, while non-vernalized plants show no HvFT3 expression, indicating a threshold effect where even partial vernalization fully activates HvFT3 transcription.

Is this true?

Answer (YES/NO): NO